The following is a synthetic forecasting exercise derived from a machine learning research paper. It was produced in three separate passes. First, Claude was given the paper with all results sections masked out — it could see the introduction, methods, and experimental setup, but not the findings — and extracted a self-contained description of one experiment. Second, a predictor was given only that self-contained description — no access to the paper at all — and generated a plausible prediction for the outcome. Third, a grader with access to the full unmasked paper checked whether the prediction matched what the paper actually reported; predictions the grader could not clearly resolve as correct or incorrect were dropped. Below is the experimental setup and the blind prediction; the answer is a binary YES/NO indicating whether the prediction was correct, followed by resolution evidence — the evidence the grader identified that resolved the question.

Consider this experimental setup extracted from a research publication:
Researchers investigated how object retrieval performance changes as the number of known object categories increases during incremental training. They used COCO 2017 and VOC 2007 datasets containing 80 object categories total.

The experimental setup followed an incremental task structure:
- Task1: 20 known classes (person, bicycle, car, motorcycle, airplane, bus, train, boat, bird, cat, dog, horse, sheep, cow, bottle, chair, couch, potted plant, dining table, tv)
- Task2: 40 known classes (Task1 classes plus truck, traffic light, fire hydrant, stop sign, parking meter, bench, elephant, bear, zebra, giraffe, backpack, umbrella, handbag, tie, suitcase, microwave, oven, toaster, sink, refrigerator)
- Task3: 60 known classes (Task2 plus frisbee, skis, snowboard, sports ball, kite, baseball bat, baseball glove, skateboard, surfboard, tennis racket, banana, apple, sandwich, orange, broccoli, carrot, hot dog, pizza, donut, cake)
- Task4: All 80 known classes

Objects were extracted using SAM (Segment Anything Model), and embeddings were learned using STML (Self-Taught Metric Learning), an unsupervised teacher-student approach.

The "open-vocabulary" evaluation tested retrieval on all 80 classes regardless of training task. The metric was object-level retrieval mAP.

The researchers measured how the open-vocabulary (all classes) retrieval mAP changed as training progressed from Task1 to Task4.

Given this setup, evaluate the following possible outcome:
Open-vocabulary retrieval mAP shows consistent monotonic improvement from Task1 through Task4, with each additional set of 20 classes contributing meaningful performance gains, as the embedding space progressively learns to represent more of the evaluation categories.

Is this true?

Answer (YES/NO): NO